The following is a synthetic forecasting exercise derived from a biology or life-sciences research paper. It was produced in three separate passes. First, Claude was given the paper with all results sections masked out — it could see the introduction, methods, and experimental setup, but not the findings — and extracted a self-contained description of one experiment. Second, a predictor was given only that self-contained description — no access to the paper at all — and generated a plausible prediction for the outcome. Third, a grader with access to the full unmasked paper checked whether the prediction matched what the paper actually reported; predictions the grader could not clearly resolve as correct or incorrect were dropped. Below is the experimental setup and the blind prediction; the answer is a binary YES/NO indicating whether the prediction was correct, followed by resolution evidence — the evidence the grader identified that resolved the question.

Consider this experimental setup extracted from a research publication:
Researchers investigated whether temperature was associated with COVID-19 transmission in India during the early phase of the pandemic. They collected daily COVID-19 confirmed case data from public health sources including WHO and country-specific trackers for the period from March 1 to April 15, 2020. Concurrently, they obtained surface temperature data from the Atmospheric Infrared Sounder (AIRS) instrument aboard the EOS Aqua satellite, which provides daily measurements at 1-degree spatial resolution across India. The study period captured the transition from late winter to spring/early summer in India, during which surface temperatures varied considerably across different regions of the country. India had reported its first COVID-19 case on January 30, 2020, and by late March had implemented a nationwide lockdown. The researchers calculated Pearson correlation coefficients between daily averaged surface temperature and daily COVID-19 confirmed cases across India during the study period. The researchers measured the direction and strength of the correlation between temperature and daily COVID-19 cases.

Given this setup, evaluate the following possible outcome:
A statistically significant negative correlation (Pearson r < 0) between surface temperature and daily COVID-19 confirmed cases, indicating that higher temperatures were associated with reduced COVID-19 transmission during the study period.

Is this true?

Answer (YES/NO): NO